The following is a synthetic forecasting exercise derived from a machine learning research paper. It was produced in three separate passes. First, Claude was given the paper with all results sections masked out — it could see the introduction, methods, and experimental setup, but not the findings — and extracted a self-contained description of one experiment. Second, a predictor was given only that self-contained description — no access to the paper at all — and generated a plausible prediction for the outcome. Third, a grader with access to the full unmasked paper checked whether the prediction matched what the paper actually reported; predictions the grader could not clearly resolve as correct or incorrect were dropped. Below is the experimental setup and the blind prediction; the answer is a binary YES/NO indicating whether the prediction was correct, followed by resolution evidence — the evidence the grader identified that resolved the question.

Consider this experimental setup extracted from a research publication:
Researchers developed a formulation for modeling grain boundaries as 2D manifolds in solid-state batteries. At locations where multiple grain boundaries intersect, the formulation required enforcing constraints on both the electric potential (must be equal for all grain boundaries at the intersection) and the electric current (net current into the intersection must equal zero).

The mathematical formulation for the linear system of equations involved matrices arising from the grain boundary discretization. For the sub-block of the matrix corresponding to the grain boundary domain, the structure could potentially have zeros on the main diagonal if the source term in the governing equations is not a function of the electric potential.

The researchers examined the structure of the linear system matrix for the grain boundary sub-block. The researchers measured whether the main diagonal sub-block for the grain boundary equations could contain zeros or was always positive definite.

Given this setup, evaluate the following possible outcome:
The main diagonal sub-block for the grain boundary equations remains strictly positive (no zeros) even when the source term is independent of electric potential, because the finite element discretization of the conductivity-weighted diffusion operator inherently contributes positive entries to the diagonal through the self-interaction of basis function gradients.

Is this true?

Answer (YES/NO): NO